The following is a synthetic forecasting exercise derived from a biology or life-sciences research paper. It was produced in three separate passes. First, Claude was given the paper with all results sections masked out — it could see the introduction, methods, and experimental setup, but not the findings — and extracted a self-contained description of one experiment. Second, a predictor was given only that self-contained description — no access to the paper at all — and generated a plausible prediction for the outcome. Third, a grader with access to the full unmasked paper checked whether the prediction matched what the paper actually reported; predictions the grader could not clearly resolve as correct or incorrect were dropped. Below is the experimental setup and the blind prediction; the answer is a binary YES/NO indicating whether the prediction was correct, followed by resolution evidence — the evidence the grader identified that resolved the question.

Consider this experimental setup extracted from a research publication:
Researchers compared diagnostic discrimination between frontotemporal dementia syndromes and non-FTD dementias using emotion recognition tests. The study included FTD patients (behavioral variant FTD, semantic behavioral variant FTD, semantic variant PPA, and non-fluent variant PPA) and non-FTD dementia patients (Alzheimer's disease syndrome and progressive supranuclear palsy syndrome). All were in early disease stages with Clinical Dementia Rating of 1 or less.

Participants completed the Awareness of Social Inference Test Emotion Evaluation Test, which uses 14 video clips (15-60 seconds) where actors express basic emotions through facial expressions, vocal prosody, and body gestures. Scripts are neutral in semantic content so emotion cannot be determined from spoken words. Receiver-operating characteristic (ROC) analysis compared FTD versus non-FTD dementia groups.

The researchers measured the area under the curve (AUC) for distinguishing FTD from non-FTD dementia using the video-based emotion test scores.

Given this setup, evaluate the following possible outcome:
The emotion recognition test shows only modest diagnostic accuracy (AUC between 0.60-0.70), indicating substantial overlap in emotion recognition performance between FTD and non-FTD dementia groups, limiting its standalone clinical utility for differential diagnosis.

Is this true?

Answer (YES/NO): YES